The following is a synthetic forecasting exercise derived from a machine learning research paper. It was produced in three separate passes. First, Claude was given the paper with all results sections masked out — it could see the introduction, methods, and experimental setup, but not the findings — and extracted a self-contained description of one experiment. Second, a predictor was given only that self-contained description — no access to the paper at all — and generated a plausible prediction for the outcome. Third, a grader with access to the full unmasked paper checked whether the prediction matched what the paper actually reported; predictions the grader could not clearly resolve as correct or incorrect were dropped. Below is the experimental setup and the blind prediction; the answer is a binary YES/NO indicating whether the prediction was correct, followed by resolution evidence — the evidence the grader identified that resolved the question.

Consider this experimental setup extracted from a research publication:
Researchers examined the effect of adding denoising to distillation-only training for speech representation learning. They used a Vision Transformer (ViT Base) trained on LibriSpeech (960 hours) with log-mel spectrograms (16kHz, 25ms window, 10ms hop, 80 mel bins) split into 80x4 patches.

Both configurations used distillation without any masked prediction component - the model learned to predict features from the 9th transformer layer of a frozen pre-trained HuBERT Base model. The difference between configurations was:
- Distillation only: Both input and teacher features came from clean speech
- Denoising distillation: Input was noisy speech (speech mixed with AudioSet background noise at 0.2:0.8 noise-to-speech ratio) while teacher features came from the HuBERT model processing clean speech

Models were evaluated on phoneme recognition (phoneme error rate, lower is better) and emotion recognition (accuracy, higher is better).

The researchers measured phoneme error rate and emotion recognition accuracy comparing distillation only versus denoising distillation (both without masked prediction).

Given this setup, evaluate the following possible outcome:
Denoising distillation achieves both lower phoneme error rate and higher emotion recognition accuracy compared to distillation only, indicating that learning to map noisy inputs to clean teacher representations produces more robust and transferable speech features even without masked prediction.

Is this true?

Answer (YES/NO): YES